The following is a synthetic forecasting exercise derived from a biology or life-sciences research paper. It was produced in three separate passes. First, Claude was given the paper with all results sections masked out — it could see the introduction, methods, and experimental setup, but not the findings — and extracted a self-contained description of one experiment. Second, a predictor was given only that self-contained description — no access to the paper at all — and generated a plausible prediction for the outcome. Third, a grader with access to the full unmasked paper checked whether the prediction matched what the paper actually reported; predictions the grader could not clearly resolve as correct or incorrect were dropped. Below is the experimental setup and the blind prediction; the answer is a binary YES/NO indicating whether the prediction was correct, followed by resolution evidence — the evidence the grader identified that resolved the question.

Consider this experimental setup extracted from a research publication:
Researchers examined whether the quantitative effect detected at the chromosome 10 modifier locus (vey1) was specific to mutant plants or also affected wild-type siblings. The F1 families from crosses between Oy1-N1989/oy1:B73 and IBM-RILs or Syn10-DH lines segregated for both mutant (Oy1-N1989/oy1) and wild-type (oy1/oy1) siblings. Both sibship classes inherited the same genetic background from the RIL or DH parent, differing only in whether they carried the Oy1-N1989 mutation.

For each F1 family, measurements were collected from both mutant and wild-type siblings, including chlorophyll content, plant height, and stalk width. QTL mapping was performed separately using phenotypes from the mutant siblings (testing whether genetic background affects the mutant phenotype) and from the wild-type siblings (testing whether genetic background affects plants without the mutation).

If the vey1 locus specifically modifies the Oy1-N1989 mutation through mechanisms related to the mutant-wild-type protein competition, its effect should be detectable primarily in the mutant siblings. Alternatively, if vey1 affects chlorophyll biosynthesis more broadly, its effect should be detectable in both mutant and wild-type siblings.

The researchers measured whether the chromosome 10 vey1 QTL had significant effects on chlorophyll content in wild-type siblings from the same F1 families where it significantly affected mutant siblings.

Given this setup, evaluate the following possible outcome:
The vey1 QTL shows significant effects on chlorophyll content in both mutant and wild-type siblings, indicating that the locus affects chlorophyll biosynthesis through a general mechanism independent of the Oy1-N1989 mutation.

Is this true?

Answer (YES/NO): NO